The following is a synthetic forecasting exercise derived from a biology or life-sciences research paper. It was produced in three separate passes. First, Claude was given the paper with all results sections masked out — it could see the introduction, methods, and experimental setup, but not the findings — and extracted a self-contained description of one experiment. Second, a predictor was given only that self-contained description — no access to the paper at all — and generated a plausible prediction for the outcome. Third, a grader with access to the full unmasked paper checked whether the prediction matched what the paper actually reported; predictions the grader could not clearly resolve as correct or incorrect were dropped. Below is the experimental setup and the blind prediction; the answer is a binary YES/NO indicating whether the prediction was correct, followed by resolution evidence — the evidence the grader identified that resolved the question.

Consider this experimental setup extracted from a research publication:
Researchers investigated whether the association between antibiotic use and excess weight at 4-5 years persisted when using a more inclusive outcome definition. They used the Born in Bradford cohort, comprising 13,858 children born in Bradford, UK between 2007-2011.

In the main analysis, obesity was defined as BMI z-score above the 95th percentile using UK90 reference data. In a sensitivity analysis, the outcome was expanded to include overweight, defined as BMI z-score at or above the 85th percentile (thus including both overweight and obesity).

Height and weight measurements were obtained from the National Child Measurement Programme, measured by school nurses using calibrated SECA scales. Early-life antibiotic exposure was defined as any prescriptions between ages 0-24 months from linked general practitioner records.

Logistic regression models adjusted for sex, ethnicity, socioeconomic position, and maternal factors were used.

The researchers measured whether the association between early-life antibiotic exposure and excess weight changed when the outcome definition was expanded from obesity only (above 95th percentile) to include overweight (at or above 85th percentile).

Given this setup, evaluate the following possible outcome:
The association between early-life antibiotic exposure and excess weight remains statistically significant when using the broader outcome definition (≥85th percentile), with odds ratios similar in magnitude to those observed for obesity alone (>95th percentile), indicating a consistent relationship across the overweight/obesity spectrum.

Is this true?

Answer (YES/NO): YES